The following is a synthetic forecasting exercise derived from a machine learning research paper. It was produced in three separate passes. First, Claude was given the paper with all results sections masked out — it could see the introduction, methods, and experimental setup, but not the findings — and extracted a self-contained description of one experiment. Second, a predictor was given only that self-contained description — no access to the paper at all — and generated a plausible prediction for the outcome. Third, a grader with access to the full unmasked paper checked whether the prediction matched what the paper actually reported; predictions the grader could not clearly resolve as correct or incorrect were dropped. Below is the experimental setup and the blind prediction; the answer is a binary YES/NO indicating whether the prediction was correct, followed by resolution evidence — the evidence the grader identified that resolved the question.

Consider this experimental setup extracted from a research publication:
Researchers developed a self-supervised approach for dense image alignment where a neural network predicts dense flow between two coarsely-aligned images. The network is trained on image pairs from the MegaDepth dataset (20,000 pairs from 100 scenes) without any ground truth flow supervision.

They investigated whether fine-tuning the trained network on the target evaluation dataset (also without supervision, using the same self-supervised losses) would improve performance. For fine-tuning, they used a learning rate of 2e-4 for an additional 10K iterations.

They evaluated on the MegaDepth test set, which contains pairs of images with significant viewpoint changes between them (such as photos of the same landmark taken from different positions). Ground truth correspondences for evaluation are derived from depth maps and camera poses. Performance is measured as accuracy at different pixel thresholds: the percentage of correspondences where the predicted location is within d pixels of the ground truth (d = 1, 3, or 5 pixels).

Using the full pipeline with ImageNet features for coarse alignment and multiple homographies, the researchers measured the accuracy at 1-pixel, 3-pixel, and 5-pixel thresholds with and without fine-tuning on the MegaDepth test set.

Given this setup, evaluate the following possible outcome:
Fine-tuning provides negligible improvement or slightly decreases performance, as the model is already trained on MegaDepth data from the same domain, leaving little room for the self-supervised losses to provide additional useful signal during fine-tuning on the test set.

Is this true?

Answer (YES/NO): YES